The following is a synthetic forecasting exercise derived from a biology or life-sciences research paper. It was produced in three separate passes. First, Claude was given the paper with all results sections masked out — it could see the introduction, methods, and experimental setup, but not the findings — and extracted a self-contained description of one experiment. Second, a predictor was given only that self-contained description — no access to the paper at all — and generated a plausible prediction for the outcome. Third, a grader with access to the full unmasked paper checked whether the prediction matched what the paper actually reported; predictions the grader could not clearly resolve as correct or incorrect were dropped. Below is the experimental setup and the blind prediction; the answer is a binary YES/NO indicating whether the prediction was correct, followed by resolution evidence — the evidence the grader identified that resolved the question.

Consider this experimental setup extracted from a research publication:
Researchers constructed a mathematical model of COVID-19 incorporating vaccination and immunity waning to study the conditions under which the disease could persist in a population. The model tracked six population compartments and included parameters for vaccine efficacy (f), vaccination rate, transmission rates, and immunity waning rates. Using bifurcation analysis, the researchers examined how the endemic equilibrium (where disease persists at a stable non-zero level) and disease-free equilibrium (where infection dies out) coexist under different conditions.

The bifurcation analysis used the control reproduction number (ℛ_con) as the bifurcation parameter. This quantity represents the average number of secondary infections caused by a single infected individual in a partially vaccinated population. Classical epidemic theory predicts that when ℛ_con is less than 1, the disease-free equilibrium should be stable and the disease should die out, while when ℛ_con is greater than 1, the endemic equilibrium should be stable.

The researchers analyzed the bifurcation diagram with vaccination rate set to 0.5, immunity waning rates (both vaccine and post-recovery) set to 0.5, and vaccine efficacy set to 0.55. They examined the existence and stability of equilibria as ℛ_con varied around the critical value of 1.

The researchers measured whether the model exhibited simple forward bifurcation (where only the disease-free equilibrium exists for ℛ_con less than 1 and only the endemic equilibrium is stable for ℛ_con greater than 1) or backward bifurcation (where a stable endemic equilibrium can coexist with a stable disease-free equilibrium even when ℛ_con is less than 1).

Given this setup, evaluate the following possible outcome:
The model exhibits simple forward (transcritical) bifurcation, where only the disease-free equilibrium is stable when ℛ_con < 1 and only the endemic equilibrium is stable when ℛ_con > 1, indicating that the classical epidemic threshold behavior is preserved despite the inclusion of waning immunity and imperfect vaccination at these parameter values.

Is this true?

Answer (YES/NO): NO